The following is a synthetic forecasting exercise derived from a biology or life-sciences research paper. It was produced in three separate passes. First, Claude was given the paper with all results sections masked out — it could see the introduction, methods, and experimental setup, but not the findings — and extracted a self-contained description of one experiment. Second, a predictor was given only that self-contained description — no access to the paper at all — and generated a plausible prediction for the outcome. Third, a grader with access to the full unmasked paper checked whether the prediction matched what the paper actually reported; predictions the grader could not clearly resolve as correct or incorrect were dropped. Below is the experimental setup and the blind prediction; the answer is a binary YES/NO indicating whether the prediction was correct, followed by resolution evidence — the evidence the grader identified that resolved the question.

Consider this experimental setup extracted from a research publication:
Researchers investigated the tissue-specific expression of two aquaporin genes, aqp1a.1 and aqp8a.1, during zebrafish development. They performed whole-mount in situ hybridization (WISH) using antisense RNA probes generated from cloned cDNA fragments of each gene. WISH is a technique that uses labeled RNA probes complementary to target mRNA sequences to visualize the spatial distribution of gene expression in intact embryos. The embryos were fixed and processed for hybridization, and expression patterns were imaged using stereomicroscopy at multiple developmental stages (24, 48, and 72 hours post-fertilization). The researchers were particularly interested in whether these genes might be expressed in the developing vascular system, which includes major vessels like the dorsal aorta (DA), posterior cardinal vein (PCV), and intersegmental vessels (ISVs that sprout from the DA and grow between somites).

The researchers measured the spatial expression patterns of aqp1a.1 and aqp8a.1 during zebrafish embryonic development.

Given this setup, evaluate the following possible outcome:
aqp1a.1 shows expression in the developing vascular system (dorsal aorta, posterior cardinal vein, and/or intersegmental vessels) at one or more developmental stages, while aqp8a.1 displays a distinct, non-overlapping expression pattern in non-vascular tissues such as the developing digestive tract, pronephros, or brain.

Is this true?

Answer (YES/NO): NO